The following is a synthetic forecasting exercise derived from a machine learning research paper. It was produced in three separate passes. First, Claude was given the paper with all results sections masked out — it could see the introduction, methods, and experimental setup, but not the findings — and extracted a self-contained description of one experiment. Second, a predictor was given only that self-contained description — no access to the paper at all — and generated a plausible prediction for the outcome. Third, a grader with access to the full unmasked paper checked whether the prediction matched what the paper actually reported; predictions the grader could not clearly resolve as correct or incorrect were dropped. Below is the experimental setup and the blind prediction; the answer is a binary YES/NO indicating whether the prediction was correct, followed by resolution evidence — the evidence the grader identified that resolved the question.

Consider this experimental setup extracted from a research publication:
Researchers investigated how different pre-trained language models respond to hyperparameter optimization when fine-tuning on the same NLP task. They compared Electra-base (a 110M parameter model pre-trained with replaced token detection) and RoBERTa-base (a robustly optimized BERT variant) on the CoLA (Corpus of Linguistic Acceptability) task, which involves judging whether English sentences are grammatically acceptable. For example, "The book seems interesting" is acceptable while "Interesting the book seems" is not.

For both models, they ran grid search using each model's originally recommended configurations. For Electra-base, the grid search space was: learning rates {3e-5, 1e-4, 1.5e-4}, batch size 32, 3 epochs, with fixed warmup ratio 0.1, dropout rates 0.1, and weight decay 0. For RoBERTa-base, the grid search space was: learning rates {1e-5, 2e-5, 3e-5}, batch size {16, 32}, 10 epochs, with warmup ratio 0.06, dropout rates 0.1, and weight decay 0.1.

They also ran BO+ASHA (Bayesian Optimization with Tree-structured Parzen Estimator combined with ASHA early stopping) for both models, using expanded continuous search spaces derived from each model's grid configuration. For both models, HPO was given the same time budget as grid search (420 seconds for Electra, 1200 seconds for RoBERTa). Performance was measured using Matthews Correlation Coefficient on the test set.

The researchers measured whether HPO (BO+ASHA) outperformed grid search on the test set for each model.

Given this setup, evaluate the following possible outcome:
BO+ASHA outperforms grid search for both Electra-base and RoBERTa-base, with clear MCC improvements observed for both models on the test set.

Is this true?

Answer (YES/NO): NO